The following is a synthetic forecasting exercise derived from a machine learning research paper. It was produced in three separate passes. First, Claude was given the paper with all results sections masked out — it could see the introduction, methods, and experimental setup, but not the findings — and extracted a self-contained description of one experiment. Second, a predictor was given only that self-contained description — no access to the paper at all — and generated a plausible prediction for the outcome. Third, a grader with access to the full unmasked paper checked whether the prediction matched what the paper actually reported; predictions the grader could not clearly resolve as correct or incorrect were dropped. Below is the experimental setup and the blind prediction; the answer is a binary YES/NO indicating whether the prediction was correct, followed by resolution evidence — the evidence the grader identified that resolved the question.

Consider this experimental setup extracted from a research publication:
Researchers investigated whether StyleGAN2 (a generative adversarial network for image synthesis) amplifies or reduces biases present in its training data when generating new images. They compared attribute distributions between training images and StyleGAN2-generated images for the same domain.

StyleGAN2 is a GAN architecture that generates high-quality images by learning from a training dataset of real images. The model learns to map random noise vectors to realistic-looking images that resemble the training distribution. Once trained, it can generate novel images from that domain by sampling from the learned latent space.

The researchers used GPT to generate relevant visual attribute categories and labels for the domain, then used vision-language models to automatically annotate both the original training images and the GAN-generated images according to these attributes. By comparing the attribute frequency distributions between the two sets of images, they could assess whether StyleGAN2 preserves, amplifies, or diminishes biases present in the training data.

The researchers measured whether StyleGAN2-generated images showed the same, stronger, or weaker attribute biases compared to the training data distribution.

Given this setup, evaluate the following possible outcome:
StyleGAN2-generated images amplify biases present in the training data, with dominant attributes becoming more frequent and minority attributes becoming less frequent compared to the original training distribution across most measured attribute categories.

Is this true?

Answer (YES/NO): YES